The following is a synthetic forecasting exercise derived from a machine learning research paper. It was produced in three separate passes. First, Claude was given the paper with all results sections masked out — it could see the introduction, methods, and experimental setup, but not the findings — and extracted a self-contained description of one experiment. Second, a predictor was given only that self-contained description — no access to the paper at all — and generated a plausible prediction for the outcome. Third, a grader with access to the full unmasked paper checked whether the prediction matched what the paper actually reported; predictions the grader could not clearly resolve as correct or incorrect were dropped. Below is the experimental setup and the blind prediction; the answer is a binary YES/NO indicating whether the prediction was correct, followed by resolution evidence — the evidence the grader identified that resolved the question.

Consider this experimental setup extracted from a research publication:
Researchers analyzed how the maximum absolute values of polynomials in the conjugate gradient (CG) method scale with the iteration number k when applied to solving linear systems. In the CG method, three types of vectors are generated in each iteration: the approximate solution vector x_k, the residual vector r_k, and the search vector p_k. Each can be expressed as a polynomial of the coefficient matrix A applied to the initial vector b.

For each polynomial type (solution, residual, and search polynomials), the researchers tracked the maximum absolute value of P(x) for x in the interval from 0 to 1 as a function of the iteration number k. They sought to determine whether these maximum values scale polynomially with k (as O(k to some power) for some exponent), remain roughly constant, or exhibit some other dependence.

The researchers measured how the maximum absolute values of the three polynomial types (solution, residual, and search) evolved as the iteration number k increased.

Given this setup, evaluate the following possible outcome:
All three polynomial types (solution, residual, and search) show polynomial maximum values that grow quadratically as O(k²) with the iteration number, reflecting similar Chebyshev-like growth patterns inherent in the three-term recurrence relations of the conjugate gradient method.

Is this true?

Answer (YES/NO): NO